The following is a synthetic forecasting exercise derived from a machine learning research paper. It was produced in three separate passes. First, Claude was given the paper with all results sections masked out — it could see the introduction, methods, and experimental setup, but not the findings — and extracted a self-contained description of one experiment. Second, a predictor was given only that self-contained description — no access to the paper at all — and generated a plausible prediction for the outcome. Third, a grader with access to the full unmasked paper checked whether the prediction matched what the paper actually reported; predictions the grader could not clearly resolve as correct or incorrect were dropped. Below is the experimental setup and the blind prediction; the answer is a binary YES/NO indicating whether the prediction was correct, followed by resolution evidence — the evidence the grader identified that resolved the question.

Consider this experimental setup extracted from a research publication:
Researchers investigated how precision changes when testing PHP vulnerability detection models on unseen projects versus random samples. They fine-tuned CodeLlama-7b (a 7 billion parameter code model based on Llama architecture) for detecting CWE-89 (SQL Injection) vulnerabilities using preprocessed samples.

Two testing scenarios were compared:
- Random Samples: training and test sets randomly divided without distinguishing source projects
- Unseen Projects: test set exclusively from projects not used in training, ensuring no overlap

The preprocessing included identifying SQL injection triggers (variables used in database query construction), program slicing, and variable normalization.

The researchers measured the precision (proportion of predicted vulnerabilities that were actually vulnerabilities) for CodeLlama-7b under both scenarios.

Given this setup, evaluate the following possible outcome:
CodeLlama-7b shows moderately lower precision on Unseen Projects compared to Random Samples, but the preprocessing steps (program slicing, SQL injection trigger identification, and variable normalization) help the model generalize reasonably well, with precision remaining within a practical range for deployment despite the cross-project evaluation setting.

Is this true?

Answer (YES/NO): NO